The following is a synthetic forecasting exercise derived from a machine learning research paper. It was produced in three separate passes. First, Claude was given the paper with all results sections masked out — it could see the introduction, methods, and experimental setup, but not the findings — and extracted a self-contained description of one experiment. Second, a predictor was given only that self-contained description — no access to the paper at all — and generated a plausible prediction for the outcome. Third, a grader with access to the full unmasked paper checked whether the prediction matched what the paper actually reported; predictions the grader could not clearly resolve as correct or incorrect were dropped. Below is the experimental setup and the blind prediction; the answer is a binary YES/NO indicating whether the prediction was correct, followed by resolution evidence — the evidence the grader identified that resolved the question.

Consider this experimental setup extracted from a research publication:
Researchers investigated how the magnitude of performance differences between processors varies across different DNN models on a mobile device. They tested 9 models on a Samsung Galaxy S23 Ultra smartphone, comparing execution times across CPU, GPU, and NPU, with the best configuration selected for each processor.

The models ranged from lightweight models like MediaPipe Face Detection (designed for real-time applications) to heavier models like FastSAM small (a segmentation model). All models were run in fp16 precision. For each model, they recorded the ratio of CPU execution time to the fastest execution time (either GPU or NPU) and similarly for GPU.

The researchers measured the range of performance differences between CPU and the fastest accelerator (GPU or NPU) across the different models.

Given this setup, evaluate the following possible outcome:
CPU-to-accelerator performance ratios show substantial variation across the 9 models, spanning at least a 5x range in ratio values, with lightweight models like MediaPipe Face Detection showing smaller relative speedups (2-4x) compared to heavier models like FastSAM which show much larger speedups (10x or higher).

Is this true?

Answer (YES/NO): NO